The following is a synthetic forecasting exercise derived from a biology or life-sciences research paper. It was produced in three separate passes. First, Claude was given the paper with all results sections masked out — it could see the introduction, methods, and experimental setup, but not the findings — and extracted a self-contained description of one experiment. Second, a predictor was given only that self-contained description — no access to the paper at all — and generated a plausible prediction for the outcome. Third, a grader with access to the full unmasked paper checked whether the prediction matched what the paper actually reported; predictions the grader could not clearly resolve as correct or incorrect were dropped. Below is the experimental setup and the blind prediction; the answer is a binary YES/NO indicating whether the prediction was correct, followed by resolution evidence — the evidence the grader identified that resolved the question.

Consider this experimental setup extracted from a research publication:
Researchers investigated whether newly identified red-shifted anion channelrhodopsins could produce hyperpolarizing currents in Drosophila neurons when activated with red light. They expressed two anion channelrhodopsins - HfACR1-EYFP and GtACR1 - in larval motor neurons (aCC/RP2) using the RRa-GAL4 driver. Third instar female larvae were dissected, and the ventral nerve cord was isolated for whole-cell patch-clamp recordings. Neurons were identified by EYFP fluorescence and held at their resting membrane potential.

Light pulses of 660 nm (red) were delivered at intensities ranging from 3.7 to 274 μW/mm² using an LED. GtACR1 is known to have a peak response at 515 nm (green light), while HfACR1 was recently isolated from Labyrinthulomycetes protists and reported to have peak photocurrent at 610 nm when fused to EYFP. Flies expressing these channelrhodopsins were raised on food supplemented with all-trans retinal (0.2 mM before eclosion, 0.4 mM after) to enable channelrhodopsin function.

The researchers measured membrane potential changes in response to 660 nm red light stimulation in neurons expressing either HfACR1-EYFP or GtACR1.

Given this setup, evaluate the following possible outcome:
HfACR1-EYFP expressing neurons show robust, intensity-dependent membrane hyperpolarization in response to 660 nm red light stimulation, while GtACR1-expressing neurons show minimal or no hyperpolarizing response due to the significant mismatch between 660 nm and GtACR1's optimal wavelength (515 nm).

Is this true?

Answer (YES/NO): YES